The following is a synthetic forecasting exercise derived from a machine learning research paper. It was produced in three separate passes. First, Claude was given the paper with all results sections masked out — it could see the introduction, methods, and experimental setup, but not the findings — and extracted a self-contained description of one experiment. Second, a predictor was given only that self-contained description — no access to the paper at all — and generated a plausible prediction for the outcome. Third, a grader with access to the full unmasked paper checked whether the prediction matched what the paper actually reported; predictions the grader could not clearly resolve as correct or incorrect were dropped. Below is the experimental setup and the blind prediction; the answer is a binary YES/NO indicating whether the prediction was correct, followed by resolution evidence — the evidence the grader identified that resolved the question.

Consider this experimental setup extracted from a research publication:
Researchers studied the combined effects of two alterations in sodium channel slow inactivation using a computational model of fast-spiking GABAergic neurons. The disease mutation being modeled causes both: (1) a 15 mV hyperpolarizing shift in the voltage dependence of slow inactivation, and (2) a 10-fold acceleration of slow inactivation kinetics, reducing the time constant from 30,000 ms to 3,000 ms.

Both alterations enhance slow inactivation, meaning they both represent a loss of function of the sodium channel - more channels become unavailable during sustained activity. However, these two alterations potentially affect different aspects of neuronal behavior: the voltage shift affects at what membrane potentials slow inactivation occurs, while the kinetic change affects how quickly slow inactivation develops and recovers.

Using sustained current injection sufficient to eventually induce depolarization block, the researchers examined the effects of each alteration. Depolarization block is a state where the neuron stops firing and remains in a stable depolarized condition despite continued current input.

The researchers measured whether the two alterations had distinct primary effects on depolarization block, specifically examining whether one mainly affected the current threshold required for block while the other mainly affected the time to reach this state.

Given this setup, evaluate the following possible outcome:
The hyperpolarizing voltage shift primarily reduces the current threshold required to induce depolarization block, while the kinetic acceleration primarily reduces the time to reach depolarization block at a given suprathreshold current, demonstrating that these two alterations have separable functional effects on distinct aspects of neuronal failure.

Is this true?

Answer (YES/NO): YES